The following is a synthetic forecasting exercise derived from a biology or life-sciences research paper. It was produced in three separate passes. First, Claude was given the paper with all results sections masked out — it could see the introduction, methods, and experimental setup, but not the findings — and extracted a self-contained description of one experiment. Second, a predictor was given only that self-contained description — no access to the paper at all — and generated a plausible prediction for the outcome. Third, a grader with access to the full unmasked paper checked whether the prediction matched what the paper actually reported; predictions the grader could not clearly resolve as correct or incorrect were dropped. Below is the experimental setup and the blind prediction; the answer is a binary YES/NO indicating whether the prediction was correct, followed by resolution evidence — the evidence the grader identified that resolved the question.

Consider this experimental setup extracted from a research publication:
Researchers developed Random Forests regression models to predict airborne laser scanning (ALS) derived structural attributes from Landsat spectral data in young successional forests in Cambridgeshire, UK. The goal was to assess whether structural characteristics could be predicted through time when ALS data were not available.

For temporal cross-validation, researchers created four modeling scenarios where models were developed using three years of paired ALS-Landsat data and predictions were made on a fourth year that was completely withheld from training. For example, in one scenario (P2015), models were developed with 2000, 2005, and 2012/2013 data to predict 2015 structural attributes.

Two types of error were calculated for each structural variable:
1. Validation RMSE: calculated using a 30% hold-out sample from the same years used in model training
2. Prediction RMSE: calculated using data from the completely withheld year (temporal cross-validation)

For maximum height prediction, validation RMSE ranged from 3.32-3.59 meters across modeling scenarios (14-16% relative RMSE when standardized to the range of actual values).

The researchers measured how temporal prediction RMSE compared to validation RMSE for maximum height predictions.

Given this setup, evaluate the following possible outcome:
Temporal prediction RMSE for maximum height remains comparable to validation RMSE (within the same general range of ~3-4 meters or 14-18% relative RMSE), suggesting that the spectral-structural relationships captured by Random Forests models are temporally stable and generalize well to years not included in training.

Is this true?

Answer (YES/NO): NO